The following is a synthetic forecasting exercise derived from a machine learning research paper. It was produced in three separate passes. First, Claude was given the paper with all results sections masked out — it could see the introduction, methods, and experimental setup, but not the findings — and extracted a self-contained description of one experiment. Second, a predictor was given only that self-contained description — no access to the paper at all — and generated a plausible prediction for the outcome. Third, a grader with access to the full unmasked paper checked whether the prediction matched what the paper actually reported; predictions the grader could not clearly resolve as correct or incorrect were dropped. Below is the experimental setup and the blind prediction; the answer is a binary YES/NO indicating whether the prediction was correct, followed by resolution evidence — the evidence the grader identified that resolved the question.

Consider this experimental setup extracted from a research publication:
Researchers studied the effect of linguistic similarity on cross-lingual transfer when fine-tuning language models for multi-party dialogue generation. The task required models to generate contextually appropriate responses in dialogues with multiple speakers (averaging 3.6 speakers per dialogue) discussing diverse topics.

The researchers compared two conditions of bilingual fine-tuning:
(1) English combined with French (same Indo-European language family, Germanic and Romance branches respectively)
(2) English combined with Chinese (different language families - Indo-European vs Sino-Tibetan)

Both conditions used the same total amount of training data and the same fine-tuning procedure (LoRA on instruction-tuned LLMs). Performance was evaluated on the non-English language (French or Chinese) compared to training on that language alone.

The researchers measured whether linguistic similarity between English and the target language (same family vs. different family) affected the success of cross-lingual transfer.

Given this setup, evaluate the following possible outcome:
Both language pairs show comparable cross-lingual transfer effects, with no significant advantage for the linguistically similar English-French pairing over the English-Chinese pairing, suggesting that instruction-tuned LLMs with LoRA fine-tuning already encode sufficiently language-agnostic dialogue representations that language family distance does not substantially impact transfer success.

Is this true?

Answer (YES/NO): NO